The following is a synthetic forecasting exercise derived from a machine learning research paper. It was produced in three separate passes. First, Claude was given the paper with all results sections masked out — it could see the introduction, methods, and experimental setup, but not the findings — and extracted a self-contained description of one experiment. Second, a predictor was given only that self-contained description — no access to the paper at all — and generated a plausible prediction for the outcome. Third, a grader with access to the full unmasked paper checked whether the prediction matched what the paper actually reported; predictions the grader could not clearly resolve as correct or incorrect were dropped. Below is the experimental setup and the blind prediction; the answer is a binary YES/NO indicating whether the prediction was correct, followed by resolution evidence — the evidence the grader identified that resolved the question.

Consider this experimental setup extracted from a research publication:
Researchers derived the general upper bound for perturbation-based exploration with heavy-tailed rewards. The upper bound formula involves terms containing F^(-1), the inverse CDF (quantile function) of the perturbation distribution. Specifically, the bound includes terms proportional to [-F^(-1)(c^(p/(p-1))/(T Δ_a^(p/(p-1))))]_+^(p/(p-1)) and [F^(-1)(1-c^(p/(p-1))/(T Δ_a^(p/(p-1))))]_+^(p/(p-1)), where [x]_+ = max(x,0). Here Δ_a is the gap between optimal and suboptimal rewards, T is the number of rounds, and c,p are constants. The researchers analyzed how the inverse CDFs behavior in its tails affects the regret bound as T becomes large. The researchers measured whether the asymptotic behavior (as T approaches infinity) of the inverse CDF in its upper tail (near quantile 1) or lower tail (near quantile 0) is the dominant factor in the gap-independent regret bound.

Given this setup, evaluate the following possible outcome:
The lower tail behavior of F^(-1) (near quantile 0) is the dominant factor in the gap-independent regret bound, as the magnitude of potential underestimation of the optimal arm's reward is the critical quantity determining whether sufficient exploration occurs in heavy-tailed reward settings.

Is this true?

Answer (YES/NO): NO